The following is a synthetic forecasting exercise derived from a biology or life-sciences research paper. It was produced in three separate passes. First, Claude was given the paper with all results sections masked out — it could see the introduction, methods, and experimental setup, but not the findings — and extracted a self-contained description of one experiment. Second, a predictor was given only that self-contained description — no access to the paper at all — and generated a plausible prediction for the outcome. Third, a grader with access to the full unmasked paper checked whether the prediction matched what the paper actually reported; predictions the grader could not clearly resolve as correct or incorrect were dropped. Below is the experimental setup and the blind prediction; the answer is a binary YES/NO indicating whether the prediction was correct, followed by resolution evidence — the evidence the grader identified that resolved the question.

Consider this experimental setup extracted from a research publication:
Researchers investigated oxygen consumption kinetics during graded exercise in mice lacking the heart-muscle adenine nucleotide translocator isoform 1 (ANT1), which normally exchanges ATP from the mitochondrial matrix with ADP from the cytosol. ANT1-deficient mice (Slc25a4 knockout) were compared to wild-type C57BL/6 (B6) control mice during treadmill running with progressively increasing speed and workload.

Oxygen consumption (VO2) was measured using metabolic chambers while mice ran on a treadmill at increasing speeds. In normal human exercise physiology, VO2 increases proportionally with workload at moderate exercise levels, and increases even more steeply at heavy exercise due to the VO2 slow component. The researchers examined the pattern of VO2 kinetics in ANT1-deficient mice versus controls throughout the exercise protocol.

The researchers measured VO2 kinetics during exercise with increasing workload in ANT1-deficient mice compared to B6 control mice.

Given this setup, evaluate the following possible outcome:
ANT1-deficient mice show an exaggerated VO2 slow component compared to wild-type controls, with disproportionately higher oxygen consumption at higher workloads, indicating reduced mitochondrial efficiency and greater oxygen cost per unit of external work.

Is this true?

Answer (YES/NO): NO